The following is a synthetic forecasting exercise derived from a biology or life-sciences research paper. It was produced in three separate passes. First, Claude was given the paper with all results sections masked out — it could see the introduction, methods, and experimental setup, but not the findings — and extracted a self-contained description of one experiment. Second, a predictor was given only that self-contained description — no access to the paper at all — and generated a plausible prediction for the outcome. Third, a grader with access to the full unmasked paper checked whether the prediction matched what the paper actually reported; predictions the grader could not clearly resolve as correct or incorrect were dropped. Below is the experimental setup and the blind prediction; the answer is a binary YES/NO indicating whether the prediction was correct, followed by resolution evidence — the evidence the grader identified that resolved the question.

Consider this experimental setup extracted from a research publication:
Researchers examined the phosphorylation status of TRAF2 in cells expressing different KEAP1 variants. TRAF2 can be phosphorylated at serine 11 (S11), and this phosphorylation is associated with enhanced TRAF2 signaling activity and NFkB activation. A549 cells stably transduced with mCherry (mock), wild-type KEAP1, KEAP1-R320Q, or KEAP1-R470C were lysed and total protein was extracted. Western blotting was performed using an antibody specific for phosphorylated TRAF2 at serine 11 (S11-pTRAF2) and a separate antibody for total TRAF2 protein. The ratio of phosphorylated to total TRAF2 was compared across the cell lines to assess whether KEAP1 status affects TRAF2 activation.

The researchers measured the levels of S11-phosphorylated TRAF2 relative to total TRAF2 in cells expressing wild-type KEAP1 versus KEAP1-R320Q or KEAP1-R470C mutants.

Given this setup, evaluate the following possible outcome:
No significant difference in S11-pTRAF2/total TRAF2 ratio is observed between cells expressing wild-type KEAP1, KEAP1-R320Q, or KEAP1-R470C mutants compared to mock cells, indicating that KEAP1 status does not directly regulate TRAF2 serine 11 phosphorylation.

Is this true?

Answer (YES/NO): NO